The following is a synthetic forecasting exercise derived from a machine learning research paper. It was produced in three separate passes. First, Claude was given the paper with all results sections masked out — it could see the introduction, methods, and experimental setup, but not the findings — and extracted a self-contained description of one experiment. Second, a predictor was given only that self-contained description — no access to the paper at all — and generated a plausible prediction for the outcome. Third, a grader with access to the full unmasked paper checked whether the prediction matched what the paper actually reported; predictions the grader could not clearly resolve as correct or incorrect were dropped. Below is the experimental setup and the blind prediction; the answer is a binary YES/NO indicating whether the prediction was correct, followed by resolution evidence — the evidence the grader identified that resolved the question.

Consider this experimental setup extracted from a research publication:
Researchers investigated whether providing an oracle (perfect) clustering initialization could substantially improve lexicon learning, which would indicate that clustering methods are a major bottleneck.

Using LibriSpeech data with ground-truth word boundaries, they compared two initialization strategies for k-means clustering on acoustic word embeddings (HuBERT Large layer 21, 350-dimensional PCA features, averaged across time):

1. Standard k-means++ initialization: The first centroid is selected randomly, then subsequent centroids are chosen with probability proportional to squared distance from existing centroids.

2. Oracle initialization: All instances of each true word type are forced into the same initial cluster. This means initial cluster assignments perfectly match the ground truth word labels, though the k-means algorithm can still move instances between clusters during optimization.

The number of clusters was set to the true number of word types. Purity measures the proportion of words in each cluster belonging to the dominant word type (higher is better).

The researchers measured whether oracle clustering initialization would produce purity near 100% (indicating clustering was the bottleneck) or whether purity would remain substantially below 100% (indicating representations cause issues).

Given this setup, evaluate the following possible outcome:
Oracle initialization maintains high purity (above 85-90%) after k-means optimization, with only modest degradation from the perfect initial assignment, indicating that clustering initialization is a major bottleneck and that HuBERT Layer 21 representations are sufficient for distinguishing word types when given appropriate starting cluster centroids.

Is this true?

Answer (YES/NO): NO